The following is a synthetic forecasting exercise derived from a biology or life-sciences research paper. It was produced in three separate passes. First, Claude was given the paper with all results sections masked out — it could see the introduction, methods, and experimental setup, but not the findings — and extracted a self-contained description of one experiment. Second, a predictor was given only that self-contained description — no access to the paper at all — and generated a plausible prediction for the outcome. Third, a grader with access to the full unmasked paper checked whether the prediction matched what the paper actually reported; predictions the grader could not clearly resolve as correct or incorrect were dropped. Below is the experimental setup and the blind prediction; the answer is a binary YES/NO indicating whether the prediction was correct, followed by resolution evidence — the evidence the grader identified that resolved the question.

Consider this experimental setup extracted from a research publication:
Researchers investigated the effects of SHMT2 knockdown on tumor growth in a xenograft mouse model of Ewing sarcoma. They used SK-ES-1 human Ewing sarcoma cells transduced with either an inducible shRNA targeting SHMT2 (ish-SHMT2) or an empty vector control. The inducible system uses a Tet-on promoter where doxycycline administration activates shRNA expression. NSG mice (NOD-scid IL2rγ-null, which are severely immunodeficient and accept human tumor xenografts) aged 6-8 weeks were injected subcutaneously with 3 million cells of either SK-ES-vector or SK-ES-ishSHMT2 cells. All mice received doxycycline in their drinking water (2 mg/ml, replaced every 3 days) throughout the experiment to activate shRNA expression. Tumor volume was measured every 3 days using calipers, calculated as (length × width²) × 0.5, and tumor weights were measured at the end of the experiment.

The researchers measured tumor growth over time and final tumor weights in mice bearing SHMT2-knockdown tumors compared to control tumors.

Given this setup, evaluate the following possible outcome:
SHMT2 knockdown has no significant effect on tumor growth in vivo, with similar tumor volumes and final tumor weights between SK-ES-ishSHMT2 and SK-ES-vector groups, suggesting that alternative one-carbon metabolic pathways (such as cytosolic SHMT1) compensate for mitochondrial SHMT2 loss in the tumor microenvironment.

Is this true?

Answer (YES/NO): NO